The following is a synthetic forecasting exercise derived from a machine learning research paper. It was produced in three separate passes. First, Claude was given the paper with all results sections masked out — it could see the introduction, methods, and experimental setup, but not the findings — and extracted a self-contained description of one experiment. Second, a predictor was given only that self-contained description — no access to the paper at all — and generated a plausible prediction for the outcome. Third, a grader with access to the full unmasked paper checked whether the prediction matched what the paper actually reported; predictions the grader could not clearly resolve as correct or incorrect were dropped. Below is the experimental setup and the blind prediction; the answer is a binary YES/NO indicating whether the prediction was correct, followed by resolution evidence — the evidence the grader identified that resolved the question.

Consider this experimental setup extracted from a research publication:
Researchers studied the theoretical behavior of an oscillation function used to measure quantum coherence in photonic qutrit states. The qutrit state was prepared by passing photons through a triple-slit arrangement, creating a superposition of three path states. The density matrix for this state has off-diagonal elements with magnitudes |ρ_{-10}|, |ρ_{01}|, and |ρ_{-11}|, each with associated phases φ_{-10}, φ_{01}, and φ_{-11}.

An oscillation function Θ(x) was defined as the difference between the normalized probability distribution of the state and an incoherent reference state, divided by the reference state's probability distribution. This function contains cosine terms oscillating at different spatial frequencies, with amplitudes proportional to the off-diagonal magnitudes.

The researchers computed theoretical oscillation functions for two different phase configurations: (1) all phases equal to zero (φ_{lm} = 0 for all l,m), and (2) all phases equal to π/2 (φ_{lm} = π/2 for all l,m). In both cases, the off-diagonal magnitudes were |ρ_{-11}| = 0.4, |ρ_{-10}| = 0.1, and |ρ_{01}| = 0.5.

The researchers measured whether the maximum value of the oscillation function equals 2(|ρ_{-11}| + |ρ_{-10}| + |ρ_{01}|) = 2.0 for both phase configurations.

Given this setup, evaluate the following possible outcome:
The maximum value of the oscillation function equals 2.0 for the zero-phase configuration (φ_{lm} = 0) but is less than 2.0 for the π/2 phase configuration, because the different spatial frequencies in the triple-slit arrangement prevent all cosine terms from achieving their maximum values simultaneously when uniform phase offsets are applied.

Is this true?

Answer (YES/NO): YES